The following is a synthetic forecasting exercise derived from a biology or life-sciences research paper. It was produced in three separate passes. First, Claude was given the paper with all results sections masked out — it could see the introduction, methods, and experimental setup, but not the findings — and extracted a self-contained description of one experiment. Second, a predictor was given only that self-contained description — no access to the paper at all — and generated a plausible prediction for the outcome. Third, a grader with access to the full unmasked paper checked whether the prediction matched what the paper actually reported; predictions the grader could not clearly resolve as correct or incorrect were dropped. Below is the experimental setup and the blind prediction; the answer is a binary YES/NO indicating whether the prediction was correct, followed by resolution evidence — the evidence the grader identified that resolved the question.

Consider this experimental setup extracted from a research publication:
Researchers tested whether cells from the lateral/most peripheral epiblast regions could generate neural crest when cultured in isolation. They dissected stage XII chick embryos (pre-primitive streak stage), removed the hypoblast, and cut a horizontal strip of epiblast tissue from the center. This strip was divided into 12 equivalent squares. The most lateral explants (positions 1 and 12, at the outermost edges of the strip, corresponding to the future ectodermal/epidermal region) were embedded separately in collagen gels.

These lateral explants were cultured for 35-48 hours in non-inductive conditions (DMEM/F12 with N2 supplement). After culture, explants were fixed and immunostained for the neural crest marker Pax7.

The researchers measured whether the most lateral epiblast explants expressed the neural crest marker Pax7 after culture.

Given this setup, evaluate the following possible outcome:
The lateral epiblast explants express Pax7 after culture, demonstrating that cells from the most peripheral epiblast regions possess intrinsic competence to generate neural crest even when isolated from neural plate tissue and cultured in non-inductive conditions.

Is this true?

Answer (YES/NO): NO